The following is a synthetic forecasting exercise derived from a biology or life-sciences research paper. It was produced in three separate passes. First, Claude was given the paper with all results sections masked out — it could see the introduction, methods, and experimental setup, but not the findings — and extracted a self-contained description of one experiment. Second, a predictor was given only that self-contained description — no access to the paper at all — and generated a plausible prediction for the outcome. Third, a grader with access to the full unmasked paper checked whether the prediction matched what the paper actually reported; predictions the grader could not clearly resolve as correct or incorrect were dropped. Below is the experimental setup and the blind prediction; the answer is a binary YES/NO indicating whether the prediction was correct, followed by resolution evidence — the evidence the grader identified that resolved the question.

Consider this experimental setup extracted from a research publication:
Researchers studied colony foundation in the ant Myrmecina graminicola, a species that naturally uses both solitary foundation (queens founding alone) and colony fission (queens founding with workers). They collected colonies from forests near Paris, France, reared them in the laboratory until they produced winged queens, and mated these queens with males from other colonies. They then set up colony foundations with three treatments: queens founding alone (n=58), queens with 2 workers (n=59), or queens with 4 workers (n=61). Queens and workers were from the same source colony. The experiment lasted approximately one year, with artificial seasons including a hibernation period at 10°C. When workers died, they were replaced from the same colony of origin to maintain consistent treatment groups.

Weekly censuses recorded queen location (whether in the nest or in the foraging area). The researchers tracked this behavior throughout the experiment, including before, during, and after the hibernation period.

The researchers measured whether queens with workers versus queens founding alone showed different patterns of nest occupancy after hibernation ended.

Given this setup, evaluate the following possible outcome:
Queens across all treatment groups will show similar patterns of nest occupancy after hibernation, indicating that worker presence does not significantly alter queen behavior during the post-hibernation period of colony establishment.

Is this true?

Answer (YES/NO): NO